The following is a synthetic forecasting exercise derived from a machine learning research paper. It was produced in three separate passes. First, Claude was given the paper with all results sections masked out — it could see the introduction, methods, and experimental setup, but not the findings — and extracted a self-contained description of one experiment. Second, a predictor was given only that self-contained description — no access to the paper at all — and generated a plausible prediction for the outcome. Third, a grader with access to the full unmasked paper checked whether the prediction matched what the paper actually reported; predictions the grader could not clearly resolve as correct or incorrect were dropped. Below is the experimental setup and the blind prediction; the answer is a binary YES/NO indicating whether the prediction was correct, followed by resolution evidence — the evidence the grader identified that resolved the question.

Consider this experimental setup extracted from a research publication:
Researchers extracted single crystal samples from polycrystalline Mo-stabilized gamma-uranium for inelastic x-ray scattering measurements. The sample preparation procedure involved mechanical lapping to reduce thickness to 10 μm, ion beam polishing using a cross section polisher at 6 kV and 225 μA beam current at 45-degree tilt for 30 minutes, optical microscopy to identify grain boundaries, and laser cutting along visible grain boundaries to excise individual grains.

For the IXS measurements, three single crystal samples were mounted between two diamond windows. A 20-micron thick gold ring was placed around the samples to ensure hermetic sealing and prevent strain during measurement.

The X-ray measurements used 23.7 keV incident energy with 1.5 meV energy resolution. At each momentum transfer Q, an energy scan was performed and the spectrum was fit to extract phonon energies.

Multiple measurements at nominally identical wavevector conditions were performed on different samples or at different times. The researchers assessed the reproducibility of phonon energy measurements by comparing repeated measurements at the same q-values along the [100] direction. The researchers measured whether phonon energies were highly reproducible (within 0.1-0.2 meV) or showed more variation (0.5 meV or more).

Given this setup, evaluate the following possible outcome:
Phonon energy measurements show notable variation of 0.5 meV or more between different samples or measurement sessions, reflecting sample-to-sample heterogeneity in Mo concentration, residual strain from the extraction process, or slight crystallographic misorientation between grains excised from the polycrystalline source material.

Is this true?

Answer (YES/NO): YES